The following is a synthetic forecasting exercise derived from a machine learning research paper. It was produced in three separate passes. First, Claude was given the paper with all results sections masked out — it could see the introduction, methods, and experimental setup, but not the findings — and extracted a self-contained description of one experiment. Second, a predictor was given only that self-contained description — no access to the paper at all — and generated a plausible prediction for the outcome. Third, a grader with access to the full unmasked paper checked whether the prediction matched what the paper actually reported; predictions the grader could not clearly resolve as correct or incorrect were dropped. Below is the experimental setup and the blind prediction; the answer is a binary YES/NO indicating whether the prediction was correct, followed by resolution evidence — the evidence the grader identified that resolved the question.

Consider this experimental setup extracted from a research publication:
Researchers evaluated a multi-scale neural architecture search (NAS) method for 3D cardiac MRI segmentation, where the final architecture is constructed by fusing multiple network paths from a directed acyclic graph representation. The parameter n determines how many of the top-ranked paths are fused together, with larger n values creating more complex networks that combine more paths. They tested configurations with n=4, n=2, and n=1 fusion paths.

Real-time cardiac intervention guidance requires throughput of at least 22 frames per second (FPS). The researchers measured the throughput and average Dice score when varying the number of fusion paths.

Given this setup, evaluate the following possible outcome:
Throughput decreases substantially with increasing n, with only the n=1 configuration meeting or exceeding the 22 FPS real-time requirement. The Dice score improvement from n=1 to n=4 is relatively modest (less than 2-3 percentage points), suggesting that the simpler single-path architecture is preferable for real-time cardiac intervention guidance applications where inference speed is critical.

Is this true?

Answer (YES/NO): NO